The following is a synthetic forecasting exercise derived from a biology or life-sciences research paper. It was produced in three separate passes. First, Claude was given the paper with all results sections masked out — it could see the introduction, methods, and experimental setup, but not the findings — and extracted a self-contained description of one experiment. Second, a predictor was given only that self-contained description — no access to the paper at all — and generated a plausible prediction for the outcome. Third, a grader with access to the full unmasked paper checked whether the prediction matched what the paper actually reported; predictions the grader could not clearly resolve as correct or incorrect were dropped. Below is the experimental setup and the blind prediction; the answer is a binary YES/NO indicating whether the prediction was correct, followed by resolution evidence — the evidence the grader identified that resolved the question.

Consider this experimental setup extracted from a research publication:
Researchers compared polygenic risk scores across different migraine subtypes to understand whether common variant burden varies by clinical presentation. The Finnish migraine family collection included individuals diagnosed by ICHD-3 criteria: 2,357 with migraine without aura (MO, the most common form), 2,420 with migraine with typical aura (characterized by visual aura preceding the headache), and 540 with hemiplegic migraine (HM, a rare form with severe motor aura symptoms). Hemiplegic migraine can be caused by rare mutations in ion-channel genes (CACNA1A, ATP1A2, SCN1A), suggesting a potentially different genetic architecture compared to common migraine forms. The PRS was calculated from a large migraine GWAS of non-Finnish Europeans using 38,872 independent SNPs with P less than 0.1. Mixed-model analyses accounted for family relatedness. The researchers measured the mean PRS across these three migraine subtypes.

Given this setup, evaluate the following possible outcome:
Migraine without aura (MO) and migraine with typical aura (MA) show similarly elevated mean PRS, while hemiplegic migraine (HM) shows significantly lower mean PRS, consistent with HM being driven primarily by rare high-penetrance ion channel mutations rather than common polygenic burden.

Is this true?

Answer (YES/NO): NO